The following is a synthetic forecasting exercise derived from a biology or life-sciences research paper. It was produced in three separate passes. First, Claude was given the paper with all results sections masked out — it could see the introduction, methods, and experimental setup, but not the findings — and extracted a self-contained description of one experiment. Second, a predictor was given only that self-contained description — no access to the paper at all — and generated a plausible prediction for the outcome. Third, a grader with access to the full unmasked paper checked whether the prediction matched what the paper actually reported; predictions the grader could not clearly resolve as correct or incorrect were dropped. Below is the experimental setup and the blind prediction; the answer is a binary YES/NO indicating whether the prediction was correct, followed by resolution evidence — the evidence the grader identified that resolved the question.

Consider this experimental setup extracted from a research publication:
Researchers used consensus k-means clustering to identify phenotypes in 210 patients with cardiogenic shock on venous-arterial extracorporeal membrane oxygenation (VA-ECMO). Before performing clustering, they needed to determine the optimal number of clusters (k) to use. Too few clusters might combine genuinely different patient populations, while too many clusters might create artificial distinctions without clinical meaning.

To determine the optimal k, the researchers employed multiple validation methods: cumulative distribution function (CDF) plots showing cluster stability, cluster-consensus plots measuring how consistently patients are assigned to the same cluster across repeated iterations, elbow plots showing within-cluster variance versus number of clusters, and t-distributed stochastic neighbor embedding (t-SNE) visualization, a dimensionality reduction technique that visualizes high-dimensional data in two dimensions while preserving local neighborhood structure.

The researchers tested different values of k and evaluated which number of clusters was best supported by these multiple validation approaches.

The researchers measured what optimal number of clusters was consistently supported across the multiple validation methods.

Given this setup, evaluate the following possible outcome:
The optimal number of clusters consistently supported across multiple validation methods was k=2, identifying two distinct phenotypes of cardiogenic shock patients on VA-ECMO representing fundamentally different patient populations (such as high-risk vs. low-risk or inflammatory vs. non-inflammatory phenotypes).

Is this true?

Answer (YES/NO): NO